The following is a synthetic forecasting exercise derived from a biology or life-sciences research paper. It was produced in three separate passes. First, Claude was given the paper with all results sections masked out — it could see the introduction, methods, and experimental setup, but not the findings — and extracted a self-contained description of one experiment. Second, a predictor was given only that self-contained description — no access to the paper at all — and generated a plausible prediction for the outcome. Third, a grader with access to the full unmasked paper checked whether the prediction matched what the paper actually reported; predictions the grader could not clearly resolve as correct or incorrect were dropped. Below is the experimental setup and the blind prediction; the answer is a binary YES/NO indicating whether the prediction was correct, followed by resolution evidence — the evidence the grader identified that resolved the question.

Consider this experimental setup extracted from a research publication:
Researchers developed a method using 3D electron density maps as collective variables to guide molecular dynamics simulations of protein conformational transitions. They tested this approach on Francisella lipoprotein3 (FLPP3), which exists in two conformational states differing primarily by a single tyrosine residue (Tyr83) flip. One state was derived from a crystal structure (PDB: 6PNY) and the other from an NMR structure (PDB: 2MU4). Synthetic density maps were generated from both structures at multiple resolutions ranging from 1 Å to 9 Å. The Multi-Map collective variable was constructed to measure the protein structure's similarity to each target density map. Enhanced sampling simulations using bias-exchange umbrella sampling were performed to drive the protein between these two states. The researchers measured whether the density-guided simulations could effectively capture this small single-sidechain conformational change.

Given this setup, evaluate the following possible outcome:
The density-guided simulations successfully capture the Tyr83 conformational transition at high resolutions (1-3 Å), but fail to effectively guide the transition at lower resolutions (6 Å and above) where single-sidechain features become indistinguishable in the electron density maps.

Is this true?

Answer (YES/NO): NO